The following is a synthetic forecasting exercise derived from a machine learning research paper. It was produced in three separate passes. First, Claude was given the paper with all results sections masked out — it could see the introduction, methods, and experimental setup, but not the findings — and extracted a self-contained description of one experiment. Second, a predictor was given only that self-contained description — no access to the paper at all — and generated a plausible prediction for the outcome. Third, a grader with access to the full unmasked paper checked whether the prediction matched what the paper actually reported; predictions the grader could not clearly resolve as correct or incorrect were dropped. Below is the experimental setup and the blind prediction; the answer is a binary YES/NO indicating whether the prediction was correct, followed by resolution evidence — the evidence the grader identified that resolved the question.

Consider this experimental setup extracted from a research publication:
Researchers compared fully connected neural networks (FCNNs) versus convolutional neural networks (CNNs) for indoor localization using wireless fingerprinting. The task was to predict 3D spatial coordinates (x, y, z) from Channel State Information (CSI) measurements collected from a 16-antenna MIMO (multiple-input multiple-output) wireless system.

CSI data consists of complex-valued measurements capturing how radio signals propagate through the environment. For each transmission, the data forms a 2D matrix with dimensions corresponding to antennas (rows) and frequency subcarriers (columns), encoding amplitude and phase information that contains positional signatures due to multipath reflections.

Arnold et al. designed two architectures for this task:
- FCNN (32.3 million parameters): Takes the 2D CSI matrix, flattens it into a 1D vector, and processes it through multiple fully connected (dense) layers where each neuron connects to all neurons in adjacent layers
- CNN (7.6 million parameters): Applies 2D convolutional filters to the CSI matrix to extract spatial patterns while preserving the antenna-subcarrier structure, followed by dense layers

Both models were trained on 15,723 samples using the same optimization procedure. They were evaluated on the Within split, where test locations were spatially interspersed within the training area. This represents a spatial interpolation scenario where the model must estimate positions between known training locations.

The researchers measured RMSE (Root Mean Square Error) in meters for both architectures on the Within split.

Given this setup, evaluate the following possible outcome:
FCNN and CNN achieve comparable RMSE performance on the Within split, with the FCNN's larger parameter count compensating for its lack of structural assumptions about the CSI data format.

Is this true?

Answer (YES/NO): NO